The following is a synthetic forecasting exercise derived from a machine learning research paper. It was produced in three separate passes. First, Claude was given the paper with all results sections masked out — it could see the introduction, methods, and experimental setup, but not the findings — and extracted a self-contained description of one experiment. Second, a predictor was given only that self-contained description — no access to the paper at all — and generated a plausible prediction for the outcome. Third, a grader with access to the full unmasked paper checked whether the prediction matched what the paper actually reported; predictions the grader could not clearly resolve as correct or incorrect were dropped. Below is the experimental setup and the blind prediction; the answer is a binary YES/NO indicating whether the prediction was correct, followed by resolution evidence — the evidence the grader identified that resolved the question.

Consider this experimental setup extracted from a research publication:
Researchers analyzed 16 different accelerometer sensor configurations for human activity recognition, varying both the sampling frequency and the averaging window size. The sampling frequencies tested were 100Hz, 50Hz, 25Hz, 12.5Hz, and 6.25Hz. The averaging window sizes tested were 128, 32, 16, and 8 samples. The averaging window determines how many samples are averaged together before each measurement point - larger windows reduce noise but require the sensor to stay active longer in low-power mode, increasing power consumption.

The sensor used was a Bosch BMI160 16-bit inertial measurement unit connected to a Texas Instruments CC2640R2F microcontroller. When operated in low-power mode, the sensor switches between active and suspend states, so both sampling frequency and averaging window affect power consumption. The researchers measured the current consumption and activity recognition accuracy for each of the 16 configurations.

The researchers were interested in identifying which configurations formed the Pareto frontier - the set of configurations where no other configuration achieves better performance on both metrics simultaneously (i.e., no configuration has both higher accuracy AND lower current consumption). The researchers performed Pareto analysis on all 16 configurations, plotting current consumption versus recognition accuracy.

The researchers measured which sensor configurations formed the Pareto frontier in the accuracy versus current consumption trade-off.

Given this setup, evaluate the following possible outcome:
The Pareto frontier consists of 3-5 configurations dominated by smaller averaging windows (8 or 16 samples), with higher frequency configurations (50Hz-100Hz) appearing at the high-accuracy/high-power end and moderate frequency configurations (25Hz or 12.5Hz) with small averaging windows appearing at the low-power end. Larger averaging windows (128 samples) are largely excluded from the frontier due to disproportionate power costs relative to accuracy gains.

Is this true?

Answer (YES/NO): NO